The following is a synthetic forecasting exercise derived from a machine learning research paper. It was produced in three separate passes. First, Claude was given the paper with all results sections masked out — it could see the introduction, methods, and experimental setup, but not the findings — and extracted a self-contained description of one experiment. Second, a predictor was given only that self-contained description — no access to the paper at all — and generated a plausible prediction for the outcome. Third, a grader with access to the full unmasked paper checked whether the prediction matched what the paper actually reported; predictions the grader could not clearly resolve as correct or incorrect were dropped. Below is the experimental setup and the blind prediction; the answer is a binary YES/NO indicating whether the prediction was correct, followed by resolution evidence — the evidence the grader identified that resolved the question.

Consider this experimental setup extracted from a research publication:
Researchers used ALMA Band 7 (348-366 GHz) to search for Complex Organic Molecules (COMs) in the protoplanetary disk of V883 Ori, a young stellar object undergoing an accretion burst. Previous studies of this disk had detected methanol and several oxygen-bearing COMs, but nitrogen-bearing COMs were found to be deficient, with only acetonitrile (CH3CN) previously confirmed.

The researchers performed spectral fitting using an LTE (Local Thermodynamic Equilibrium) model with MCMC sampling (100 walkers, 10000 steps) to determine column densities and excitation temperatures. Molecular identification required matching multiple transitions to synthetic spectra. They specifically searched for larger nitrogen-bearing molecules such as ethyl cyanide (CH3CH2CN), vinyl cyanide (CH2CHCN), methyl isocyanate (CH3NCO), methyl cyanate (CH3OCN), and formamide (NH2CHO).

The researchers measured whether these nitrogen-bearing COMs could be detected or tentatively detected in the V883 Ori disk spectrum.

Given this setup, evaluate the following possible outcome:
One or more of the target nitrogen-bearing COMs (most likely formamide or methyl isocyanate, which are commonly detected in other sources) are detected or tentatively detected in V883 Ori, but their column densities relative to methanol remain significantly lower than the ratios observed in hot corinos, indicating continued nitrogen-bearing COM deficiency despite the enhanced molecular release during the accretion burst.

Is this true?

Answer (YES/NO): NO